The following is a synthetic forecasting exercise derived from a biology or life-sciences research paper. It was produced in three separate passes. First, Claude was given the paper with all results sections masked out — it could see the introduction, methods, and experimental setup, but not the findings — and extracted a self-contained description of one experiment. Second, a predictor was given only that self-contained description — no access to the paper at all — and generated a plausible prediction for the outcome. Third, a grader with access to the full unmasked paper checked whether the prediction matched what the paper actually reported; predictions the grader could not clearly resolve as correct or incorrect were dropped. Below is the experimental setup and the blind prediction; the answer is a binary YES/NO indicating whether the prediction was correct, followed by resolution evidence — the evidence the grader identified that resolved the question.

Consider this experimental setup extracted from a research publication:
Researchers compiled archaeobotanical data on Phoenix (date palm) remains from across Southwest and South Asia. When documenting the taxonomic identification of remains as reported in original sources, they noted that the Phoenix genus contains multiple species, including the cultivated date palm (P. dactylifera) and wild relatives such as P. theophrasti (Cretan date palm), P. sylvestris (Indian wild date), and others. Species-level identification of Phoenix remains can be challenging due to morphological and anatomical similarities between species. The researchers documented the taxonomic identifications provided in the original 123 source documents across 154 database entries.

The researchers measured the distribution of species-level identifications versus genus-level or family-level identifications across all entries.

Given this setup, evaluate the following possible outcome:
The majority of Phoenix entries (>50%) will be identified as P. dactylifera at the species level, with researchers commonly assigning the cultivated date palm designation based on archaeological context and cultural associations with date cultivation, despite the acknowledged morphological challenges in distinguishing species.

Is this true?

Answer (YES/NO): YES